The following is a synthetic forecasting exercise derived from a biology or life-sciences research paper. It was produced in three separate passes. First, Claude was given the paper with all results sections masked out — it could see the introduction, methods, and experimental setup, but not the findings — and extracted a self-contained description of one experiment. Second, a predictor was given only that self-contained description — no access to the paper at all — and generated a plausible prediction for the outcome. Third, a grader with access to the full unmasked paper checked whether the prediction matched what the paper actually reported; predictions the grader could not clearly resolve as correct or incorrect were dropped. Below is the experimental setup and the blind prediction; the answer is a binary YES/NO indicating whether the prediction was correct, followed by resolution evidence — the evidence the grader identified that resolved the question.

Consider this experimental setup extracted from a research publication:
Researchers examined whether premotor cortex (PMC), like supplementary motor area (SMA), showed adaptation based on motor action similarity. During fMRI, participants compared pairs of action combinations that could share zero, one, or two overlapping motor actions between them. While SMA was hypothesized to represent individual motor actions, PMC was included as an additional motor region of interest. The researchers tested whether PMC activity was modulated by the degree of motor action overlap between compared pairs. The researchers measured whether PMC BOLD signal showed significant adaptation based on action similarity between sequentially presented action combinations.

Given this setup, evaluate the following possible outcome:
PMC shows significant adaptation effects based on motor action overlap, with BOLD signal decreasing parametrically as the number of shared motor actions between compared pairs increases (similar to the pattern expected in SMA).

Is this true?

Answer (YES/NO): NO